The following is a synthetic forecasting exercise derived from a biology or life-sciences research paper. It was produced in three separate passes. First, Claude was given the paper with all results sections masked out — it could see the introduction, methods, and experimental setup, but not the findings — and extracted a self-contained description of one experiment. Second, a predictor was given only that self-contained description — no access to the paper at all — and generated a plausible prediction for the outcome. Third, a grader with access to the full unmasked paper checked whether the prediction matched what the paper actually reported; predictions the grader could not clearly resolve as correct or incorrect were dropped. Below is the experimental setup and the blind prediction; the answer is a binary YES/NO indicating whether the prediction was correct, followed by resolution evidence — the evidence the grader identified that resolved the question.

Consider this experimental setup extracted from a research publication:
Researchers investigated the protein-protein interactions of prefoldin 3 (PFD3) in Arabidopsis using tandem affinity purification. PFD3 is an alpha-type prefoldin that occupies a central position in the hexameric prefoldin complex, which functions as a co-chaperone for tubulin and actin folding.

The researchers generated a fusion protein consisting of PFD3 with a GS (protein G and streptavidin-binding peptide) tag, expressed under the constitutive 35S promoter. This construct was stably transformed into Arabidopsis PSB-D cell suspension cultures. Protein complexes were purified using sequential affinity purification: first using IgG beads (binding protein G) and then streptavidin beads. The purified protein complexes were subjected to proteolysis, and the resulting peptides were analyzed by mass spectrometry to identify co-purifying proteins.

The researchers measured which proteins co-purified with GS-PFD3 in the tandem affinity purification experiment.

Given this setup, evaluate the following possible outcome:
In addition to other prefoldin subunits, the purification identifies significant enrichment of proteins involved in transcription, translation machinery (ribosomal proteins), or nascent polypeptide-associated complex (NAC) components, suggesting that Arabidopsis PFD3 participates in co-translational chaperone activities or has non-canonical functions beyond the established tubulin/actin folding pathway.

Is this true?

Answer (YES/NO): NO